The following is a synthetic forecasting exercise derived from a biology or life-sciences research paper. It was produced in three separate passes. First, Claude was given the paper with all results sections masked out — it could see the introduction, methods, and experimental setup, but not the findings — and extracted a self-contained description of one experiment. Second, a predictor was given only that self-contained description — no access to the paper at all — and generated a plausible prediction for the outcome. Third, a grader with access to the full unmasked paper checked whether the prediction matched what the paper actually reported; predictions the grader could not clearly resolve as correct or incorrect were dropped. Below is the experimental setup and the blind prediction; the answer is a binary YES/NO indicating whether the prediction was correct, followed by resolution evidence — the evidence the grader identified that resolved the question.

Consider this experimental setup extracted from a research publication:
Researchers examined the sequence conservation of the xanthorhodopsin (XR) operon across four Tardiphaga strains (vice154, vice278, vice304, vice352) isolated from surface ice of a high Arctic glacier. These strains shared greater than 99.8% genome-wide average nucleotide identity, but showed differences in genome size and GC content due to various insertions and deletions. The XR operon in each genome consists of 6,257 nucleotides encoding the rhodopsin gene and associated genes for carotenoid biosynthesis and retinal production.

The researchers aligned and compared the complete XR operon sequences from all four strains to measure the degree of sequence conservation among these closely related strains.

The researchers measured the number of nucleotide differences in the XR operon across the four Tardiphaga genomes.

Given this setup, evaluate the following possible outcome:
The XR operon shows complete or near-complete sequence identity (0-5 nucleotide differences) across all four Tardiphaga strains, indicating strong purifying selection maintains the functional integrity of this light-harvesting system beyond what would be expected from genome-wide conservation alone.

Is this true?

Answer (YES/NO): YES